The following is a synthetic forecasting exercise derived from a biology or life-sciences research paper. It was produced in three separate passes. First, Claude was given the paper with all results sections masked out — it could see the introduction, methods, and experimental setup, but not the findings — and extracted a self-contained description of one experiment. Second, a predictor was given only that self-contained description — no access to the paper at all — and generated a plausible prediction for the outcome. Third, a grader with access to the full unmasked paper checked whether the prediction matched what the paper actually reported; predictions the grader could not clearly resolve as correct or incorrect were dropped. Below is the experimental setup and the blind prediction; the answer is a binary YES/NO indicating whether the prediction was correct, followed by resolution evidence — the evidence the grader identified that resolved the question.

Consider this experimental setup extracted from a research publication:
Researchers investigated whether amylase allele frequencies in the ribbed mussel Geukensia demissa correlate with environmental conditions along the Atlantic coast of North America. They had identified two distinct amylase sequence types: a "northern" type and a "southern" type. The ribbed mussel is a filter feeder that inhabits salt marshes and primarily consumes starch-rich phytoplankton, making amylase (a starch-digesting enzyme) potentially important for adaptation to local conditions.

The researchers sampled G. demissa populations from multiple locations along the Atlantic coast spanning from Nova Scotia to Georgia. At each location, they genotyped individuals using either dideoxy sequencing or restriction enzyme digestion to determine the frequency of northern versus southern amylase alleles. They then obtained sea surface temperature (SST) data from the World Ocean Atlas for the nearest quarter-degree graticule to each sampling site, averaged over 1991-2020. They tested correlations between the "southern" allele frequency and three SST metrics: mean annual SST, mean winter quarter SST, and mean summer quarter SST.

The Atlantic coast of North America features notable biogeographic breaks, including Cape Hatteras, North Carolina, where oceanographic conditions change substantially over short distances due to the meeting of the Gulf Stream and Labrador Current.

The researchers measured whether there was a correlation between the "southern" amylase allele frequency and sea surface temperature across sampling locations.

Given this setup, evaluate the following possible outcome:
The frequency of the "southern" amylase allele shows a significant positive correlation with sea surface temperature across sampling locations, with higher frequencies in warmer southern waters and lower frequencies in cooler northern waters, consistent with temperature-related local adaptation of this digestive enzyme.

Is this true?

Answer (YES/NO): YES